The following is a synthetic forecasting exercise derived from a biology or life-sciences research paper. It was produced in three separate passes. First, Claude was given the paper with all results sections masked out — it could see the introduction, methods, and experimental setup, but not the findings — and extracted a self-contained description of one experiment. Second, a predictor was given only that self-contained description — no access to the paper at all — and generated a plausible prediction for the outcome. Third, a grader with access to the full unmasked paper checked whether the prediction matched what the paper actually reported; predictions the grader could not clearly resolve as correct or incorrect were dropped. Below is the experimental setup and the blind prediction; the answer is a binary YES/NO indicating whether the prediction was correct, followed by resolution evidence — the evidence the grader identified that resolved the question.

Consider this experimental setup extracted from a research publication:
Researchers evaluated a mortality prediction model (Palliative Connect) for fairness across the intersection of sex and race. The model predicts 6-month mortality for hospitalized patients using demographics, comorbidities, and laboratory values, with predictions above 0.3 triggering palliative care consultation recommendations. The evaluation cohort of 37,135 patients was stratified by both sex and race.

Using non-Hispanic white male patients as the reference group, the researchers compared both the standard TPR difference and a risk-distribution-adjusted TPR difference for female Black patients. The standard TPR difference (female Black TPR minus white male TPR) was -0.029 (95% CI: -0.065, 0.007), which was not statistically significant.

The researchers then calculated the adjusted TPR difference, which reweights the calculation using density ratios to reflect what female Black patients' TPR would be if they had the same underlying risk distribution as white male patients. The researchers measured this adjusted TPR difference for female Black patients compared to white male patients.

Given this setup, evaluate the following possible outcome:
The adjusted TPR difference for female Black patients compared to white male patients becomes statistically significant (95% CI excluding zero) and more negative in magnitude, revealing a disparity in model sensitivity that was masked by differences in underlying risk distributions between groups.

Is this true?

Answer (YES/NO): YES